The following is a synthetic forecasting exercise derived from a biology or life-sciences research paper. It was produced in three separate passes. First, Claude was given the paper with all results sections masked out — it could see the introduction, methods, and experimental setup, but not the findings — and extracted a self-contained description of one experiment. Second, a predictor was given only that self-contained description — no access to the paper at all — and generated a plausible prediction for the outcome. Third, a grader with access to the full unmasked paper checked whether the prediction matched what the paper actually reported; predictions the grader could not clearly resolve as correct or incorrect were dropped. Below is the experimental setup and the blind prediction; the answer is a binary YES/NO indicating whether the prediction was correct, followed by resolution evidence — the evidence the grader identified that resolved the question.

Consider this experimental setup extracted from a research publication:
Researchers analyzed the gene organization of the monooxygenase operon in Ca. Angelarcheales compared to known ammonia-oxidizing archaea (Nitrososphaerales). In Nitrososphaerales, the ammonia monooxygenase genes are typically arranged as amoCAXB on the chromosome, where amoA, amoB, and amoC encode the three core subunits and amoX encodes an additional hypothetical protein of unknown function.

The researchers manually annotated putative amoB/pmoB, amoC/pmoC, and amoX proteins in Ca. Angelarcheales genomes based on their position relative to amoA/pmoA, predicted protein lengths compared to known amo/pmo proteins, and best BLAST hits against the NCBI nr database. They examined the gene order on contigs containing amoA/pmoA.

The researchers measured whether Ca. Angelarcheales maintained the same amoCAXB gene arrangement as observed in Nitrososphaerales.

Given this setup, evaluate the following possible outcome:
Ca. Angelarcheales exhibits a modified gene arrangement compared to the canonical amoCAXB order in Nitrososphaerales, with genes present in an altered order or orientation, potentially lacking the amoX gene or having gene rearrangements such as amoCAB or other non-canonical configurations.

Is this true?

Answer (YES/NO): NO